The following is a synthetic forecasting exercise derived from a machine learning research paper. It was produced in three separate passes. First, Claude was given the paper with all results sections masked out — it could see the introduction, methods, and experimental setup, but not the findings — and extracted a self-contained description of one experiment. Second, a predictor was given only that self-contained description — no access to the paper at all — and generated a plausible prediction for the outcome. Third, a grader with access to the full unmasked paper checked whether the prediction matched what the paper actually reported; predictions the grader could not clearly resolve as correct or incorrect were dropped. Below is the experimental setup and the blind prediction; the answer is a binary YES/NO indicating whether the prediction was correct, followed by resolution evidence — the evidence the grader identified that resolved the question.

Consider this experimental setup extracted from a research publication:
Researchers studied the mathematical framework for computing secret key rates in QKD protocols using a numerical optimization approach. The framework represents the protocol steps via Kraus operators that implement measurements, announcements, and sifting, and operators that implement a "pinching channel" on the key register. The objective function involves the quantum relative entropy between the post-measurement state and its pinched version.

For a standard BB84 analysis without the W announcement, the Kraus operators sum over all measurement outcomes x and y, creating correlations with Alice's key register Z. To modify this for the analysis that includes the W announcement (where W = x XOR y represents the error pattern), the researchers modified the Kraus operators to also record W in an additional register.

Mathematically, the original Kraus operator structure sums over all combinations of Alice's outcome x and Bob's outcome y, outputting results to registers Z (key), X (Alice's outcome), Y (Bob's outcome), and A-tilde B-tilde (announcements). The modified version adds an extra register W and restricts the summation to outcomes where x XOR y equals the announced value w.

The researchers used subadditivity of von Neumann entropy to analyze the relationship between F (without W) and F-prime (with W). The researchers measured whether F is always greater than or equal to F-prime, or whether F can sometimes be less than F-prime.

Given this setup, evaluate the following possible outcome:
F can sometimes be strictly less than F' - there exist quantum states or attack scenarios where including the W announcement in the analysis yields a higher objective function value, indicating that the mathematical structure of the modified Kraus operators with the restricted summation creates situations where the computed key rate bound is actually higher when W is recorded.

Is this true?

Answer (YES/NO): NO